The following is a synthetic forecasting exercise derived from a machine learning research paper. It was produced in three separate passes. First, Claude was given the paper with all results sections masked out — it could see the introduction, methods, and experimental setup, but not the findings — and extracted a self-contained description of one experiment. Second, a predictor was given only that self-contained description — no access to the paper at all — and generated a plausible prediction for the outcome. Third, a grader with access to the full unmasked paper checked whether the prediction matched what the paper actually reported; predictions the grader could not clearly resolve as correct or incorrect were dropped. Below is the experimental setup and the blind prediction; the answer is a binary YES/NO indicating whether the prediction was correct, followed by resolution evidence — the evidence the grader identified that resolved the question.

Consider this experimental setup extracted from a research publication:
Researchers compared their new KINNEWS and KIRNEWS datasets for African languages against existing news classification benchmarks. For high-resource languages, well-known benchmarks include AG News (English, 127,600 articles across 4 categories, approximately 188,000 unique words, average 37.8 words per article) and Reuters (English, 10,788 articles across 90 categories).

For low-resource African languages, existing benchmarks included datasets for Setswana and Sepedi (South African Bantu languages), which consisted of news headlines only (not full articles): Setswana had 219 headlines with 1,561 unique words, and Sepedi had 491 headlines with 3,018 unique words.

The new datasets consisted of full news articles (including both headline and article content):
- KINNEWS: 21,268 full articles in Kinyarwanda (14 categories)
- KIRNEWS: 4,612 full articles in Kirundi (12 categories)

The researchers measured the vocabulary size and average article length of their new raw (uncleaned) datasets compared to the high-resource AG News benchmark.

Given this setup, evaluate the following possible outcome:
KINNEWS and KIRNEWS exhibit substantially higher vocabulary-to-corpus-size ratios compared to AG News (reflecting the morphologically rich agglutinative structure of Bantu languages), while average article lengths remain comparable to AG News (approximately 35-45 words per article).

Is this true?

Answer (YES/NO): NO